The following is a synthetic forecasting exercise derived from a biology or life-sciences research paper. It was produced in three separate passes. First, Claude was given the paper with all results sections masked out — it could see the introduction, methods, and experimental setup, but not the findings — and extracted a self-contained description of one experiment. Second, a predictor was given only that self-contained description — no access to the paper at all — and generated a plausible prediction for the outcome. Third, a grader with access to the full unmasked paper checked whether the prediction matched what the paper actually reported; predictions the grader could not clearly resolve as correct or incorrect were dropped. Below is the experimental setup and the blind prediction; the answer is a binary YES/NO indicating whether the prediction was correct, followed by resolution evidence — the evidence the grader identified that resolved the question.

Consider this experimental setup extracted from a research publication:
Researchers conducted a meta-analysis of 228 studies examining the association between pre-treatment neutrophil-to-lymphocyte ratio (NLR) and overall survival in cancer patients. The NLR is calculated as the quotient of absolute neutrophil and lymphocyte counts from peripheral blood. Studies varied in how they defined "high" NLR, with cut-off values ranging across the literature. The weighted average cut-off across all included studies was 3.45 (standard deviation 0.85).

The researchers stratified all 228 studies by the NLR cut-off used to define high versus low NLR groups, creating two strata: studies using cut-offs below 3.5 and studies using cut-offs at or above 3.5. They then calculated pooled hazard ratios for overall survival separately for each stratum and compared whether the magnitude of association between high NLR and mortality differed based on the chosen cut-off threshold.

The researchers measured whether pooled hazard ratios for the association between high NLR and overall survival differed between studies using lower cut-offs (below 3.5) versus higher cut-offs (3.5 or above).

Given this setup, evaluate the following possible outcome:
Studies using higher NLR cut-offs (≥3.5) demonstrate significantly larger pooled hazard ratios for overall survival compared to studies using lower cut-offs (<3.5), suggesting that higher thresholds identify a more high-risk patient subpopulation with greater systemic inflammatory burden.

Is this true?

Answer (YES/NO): NO